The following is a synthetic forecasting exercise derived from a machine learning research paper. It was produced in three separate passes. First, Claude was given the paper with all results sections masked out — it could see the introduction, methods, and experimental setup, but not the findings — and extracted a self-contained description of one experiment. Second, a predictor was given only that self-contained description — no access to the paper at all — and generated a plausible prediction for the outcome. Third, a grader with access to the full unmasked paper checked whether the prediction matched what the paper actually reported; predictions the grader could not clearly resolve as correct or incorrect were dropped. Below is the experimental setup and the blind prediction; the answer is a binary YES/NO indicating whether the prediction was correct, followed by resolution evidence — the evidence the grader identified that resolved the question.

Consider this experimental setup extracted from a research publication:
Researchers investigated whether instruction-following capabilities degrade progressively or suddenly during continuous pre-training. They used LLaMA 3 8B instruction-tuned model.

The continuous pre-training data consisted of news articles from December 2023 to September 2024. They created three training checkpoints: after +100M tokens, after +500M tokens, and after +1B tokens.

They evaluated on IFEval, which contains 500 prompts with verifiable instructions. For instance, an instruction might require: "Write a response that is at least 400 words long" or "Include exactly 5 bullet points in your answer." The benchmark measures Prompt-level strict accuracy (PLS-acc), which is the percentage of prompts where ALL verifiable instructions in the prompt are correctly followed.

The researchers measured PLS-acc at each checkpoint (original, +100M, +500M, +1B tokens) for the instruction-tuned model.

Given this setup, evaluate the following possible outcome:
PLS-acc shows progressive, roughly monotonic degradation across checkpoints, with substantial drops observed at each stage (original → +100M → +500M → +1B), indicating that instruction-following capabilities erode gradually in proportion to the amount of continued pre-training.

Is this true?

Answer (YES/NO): NO